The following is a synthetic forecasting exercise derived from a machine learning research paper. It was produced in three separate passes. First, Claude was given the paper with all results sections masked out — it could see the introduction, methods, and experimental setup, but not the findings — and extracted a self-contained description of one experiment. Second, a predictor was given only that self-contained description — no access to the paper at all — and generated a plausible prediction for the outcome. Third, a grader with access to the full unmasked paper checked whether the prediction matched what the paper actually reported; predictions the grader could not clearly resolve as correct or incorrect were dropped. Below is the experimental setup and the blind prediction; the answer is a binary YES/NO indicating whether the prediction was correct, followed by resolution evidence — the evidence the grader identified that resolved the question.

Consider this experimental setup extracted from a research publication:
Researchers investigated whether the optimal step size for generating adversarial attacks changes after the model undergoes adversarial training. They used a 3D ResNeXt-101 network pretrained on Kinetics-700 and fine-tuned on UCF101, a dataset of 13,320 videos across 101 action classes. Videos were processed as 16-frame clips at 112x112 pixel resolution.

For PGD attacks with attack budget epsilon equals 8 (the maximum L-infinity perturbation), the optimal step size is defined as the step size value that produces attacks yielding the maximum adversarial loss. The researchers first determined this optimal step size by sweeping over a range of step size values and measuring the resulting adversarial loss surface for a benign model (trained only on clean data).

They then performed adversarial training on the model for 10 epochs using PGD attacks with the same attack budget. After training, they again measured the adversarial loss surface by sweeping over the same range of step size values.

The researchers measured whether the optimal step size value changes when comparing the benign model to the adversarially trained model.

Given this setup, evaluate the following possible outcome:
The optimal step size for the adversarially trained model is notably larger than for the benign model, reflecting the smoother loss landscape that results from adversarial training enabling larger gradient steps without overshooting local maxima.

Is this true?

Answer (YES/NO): NO